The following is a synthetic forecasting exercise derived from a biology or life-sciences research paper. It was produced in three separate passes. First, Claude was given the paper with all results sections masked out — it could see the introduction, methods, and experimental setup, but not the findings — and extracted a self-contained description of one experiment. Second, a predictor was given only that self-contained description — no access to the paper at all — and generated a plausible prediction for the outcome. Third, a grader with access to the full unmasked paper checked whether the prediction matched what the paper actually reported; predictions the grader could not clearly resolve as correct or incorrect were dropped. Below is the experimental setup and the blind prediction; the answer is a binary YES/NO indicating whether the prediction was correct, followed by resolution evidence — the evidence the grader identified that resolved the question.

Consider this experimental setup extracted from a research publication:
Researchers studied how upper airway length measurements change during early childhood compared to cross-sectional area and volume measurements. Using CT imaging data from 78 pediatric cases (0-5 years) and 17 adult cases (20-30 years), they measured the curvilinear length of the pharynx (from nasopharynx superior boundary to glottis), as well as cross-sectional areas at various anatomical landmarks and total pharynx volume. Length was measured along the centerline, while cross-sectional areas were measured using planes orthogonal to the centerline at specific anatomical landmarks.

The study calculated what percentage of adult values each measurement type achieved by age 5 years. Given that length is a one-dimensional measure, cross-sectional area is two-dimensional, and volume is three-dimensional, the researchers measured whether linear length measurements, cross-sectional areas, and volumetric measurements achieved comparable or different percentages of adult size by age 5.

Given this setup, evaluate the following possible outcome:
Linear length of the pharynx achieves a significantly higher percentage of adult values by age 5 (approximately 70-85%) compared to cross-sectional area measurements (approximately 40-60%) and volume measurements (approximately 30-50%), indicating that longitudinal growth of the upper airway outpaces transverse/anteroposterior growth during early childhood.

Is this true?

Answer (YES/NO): NO